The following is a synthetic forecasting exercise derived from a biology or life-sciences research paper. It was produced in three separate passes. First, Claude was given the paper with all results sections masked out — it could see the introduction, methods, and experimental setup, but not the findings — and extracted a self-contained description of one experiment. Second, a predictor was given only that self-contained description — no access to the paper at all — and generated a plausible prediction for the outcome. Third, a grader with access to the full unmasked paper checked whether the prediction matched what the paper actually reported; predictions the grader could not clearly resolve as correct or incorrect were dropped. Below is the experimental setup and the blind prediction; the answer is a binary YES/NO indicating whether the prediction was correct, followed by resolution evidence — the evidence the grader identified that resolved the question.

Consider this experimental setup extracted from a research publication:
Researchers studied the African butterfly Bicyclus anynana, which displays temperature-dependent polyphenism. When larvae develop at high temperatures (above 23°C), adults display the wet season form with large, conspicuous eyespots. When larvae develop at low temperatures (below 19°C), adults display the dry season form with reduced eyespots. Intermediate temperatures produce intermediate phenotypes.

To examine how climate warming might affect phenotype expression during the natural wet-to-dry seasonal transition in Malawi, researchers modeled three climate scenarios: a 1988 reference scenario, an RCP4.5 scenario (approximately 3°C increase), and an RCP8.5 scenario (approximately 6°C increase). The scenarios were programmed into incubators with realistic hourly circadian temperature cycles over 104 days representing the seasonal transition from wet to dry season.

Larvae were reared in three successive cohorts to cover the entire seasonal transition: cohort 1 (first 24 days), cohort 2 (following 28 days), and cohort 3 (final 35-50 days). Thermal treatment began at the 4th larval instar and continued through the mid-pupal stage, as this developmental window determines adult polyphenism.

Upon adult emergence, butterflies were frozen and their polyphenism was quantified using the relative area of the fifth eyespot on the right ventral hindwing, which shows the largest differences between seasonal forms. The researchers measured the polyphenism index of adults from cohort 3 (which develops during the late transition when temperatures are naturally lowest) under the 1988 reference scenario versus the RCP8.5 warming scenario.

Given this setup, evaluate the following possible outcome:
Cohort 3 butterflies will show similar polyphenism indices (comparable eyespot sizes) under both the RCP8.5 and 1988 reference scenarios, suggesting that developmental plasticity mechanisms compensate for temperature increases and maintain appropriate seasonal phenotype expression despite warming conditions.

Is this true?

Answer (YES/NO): NO